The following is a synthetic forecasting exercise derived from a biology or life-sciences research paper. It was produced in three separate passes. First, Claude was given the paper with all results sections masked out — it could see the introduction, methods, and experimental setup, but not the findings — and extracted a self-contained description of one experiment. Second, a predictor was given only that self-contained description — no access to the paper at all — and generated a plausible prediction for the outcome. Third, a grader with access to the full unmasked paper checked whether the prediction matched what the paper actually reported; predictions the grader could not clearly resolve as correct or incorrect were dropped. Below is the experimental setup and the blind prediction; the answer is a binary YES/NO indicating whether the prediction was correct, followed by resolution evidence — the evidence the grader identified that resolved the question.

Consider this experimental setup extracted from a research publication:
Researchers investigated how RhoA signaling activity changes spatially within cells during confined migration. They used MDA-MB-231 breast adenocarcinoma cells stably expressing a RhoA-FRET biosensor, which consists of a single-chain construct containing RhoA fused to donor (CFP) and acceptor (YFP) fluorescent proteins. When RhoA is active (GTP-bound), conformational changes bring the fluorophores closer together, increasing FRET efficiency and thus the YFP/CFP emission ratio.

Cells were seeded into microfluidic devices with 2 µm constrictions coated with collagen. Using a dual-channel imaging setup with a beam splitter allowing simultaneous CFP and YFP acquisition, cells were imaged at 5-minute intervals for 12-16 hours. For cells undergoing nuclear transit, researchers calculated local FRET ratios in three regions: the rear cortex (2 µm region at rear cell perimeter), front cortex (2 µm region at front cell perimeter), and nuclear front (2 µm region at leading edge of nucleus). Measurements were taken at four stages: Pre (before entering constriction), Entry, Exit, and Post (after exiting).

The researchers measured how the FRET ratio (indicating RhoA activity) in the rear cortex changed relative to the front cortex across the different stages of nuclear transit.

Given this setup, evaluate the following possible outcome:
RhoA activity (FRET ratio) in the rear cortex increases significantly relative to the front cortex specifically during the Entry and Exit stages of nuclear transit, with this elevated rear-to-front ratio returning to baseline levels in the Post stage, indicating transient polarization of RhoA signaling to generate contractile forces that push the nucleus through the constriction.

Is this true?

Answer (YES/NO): NO